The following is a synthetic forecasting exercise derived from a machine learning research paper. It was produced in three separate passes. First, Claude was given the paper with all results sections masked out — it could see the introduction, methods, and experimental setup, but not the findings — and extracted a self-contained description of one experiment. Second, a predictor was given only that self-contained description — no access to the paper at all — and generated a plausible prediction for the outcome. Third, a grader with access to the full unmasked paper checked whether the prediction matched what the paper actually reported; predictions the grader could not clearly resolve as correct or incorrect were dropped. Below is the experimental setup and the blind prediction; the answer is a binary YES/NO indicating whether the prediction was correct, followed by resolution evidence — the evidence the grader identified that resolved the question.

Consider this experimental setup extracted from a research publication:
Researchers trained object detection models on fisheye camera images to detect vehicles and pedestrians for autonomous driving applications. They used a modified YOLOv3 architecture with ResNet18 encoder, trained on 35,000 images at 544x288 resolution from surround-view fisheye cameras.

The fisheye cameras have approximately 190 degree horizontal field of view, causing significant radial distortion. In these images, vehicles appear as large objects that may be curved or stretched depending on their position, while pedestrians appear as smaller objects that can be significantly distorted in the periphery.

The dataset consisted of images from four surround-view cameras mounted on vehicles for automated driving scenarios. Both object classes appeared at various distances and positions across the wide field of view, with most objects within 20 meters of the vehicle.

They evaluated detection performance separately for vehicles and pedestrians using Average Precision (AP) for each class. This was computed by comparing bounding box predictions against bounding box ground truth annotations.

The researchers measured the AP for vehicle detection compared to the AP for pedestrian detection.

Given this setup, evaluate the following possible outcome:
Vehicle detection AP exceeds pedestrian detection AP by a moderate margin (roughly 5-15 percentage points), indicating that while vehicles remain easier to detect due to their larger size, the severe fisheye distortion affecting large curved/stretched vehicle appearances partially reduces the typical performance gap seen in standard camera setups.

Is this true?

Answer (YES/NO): NO